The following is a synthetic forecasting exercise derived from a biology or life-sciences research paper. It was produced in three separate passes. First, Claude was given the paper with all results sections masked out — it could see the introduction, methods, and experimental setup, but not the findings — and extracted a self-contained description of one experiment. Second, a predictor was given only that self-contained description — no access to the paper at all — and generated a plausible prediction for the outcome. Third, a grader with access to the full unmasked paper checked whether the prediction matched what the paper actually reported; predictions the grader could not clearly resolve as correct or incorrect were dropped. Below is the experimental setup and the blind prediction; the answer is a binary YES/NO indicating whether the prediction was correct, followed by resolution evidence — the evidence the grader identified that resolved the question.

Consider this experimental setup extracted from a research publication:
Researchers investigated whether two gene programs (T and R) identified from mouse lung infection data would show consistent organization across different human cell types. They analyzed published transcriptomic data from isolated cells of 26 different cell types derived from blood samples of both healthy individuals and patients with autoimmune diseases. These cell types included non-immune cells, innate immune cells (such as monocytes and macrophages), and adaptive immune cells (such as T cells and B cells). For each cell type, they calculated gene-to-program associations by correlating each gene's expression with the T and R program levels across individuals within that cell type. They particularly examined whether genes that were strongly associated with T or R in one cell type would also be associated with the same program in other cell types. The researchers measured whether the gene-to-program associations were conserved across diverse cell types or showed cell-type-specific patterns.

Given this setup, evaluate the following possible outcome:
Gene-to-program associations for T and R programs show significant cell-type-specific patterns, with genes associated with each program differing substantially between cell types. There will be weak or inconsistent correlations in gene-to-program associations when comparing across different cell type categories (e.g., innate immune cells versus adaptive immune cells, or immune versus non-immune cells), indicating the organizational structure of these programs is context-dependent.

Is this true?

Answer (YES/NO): NO